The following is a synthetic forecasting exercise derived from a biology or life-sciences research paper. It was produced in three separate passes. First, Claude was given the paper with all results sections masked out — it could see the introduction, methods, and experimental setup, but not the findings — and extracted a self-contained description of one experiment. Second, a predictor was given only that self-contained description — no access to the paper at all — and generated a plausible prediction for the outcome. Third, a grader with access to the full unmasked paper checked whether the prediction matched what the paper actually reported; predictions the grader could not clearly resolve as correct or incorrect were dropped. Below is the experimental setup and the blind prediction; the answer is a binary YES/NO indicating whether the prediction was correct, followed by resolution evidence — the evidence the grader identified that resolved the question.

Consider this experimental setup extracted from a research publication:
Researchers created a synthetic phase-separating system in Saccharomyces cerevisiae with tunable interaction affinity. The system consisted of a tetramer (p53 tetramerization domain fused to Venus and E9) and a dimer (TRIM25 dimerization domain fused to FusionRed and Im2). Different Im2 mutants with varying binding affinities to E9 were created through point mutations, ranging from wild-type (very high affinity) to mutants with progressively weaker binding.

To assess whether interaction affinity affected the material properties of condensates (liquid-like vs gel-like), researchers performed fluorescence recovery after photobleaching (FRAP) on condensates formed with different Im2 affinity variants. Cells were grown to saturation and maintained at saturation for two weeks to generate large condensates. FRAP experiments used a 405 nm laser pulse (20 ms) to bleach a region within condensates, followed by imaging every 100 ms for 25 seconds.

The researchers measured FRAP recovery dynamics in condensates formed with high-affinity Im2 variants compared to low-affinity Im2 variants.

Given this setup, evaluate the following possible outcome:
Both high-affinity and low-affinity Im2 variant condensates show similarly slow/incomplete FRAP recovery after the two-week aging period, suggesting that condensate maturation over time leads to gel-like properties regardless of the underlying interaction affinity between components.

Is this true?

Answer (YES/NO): NO